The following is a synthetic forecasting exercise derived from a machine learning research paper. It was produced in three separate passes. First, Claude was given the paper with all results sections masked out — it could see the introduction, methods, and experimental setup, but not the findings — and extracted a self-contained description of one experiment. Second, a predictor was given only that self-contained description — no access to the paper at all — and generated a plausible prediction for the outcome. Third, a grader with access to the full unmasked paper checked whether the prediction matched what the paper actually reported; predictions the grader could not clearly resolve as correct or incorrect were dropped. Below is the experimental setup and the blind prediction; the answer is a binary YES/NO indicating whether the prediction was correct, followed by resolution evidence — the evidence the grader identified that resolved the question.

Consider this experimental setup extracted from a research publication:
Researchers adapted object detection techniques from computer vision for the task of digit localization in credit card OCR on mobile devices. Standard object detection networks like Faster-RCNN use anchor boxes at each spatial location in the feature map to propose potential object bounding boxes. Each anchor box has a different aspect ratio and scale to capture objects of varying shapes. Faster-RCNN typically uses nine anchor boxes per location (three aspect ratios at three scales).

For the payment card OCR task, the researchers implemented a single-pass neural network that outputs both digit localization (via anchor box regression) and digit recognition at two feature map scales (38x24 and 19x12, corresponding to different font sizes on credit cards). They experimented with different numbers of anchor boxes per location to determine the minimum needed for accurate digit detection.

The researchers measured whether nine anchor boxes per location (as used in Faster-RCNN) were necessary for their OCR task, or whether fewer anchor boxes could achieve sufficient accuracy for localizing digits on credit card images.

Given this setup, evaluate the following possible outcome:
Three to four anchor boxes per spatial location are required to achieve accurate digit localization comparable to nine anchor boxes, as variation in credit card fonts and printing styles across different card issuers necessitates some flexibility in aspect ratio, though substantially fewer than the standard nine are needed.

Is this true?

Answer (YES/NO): YES